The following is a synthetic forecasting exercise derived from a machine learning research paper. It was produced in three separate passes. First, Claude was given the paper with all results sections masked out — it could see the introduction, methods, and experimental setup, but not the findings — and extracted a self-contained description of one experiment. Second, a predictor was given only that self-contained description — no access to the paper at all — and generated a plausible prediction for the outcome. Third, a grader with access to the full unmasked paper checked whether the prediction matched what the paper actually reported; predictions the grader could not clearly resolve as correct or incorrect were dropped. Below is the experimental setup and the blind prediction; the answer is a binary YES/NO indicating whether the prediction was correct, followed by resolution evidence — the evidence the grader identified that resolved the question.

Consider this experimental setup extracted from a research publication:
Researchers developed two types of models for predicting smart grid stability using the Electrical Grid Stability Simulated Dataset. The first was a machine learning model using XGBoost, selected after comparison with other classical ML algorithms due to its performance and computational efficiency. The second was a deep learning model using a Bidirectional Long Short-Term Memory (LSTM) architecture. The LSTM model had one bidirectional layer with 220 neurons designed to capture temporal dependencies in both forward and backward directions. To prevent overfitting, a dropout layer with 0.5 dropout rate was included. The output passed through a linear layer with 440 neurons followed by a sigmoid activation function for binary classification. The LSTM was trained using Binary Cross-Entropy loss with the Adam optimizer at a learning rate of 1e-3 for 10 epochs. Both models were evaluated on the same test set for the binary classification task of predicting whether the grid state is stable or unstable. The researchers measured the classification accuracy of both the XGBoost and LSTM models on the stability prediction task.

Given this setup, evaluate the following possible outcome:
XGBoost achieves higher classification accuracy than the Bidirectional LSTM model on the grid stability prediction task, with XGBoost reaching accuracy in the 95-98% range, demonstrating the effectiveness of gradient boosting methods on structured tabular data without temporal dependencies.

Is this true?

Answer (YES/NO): NO